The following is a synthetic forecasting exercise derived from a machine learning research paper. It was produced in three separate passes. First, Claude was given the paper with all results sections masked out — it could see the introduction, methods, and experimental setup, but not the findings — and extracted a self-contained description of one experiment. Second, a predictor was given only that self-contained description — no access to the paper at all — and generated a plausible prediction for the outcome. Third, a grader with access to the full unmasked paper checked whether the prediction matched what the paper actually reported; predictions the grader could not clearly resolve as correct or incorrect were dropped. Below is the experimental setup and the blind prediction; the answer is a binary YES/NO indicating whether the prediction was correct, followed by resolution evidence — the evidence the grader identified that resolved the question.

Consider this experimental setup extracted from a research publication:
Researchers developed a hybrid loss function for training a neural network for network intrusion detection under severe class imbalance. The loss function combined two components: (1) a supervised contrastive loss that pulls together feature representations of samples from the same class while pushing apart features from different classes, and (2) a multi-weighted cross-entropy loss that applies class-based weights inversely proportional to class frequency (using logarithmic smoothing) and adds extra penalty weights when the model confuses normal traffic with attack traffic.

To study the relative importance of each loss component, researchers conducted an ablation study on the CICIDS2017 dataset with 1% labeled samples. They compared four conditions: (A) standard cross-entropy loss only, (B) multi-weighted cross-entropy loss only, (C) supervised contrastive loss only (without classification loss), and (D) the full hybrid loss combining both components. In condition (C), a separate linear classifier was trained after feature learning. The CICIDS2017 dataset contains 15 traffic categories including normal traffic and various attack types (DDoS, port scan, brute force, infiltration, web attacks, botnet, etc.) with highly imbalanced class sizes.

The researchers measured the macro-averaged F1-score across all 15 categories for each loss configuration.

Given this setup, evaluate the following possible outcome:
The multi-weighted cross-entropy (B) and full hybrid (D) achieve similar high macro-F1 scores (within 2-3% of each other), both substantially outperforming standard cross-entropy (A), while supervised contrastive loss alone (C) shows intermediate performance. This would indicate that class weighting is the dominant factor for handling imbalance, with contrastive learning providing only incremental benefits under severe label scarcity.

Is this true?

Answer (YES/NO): NO